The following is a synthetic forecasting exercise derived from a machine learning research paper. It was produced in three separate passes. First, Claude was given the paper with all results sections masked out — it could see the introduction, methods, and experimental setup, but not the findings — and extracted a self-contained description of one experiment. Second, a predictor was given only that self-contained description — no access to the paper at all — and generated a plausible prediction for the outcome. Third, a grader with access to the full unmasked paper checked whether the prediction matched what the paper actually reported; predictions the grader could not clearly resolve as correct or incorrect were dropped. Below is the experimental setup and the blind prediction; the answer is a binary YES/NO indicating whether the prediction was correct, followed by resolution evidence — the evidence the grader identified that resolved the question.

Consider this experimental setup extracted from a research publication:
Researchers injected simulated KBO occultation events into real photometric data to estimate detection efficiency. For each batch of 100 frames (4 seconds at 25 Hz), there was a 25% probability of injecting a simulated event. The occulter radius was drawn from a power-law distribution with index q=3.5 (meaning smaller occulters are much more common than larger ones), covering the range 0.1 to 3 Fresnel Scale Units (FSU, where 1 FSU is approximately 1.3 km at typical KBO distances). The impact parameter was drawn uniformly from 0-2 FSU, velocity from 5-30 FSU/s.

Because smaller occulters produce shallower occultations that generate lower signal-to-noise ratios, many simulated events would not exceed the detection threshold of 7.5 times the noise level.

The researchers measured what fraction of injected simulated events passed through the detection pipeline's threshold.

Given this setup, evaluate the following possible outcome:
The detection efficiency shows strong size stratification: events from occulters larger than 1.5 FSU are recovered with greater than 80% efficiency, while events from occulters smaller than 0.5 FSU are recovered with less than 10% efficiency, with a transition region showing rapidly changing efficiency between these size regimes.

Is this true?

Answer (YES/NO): NO